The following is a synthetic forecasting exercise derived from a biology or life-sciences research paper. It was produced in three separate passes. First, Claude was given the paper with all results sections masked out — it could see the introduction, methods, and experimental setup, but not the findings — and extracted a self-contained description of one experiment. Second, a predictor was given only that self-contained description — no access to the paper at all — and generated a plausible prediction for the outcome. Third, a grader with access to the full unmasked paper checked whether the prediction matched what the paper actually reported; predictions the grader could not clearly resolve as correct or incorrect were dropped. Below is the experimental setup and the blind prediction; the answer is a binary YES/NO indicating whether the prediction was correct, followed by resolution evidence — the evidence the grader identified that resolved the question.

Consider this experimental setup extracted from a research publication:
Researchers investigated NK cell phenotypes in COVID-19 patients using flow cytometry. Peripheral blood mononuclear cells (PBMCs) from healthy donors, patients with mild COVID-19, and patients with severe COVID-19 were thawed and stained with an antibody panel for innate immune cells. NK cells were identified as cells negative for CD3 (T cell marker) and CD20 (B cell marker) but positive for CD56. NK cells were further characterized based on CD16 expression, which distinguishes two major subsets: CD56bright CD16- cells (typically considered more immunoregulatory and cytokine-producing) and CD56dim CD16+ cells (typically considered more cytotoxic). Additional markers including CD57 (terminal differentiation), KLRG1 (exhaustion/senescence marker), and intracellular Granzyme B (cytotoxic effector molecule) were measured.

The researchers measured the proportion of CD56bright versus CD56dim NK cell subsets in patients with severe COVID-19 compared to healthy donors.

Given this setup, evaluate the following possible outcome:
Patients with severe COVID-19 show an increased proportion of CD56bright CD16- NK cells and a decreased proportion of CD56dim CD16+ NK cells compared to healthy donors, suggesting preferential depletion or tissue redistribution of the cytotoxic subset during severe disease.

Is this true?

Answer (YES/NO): NO